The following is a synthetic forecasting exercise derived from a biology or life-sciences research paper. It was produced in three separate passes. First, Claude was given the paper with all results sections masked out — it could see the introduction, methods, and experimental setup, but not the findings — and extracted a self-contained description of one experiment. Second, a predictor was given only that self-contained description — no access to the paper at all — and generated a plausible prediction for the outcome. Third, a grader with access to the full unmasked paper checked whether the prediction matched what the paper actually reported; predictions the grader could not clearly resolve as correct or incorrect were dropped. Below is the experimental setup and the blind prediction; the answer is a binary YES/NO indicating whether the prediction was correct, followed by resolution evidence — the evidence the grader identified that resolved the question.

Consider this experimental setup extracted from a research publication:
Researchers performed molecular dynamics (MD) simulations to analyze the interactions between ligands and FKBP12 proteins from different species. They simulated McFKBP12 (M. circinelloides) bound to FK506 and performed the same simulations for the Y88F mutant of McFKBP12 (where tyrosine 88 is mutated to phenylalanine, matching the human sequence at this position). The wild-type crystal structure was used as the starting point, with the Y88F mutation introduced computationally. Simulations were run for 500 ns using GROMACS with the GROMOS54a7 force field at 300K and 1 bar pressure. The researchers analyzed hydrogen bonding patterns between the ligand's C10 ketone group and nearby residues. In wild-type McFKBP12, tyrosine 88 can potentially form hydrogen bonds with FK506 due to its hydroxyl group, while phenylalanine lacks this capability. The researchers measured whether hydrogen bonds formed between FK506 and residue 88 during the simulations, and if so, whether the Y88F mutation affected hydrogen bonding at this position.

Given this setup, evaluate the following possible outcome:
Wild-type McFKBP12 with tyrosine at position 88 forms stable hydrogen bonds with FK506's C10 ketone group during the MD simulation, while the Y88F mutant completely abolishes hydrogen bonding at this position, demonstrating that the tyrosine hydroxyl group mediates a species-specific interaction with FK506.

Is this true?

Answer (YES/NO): NO